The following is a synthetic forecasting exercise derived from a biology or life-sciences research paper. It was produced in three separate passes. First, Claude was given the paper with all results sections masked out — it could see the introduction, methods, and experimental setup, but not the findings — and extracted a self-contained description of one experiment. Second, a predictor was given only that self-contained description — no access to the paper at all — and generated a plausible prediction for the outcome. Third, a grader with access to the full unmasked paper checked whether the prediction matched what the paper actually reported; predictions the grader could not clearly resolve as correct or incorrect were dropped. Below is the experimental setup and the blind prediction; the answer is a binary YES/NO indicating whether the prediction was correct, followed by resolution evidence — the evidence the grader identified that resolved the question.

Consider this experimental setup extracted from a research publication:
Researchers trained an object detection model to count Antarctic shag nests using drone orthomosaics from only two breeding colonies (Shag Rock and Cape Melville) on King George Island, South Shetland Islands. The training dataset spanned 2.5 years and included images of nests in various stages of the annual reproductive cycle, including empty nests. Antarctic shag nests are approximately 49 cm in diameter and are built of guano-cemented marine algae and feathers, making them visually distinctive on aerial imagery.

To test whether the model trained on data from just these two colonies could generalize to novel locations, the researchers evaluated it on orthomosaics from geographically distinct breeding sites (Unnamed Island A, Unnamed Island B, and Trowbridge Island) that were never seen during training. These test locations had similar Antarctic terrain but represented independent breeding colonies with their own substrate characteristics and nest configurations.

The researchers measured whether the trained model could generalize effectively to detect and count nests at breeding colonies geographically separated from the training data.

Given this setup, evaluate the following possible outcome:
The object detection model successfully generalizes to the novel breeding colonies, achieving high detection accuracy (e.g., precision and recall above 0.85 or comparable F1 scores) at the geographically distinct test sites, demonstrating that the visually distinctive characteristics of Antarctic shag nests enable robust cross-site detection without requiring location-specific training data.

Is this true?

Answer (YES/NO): YES